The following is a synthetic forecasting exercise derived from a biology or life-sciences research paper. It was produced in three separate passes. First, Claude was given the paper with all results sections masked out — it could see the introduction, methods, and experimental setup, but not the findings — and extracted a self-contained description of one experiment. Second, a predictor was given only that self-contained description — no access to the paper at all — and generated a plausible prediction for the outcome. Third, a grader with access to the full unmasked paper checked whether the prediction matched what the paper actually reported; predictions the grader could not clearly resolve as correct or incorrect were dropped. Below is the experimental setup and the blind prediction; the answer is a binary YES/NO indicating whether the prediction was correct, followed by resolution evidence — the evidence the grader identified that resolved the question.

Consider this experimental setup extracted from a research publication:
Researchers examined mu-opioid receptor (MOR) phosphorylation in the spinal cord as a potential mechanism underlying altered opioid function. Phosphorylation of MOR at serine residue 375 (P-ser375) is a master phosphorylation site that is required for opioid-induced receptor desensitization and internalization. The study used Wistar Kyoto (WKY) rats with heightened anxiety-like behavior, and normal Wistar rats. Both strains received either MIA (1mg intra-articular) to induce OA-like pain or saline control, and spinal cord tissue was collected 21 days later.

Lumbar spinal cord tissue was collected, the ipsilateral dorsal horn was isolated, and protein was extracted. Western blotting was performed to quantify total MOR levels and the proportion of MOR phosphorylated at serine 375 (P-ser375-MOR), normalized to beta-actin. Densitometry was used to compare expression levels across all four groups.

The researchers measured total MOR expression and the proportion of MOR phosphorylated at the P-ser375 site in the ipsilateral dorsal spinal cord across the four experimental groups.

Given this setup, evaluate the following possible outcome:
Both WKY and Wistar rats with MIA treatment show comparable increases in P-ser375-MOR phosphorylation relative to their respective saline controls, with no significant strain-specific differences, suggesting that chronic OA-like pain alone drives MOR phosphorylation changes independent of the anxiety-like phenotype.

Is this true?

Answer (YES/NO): NO